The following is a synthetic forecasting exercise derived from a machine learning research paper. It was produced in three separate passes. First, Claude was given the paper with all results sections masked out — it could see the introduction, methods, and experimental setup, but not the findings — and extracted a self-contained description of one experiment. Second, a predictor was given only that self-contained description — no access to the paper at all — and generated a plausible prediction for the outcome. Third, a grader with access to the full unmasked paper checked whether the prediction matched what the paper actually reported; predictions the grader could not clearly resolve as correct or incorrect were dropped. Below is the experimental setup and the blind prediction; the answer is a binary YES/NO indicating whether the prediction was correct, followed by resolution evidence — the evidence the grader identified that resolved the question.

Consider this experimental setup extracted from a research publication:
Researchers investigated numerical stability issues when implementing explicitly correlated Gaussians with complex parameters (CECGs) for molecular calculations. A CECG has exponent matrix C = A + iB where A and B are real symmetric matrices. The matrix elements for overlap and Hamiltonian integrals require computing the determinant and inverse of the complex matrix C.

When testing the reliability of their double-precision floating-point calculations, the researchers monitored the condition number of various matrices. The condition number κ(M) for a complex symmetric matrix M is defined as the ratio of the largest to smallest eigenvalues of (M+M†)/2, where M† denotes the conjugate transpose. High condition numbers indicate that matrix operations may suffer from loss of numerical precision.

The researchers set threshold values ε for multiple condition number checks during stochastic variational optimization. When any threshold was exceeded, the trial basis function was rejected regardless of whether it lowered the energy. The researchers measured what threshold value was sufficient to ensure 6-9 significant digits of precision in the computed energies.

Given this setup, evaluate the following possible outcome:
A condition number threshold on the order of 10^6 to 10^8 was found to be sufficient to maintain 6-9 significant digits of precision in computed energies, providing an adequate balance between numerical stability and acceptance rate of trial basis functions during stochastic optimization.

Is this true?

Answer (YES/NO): NO